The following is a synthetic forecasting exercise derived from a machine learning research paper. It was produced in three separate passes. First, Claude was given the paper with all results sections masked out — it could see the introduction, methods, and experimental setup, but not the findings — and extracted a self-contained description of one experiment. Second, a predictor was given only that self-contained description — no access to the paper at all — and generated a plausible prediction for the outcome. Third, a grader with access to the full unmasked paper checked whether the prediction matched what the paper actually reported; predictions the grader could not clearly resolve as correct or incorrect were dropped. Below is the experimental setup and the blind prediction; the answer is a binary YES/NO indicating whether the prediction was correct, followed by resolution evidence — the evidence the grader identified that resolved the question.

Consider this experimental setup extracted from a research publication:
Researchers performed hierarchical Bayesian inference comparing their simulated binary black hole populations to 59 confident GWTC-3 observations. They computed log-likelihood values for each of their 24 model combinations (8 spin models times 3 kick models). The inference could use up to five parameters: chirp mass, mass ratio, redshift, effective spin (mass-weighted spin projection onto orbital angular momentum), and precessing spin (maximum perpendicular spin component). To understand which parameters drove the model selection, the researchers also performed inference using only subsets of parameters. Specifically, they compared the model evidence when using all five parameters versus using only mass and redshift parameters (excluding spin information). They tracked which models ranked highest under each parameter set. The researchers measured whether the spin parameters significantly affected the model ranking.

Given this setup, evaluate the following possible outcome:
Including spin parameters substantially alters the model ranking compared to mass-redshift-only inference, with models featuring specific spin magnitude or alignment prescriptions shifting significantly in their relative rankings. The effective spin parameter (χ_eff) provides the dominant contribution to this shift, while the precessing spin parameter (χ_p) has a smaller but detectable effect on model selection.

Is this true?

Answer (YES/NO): NO